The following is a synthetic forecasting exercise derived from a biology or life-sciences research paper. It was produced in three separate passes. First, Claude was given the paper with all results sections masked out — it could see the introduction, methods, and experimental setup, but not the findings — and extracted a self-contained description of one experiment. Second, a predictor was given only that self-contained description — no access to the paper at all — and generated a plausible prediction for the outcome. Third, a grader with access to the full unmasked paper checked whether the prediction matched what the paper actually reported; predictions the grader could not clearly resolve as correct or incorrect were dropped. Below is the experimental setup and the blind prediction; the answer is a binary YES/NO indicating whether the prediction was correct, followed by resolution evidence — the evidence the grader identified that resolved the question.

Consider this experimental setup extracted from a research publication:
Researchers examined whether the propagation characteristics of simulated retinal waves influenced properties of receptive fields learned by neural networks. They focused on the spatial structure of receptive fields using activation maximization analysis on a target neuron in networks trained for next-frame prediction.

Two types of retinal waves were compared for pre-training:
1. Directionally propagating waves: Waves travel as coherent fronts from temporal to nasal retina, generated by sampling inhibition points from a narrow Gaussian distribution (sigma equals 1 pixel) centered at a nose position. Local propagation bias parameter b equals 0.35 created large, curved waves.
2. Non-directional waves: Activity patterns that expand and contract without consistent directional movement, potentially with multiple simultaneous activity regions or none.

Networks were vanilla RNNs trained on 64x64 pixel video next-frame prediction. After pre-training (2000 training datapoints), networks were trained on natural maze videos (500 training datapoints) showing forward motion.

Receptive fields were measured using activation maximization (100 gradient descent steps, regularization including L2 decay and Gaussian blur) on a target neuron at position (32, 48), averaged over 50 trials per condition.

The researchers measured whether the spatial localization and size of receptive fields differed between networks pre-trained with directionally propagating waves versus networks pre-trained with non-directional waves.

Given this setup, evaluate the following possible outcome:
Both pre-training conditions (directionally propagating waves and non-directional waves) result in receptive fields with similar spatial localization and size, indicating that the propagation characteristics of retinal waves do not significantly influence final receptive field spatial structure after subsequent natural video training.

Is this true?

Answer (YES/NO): YES